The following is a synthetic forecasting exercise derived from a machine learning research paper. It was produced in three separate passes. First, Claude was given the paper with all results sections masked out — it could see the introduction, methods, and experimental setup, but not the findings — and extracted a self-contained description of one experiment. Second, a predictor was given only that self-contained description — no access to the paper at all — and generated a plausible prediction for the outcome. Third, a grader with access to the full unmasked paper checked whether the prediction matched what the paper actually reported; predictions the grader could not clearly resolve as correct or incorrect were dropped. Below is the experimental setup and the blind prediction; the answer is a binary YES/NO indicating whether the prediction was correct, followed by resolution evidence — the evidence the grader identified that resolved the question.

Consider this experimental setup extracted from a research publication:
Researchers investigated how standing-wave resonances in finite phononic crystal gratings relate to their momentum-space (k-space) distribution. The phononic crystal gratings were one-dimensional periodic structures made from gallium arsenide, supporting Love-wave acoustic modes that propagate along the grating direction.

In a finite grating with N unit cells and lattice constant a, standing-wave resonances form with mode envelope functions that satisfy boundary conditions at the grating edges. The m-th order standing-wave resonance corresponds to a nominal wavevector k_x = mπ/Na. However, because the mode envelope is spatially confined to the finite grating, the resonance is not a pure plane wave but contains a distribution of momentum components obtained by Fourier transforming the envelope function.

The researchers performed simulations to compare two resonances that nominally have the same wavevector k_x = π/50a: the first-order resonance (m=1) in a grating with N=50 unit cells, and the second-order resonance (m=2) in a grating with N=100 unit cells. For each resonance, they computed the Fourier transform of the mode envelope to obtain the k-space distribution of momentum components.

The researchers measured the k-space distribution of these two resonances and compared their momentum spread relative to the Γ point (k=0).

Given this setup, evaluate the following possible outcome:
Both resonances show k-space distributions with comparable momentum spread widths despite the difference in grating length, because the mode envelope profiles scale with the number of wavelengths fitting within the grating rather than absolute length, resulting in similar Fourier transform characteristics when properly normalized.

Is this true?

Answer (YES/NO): NO